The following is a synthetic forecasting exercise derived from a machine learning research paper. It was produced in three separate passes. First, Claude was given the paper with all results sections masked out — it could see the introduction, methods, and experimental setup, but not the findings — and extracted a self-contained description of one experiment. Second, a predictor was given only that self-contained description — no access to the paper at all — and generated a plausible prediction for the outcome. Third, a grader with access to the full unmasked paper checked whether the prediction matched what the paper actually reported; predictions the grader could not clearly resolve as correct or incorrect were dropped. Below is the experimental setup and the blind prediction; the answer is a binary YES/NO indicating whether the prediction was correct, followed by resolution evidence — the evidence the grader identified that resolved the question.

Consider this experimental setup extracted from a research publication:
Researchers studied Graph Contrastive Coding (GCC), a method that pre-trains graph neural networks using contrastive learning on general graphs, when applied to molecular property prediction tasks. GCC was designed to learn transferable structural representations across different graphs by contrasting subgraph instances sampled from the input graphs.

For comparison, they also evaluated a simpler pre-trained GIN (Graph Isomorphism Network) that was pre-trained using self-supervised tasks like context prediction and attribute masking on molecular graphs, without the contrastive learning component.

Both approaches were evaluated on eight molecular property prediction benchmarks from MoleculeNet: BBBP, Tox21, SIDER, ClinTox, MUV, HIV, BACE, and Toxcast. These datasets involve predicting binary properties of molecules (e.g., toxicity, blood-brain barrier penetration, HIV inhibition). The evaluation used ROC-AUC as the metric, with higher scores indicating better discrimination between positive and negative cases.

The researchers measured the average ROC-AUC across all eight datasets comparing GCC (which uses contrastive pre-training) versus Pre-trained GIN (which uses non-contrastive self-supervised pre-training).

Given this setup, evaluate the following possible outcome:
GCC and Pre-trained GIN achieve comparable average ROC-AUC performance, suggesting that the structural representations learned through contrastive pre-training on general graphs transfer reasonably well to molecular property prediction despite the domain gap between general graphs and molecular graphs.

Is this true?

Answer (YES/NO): NO